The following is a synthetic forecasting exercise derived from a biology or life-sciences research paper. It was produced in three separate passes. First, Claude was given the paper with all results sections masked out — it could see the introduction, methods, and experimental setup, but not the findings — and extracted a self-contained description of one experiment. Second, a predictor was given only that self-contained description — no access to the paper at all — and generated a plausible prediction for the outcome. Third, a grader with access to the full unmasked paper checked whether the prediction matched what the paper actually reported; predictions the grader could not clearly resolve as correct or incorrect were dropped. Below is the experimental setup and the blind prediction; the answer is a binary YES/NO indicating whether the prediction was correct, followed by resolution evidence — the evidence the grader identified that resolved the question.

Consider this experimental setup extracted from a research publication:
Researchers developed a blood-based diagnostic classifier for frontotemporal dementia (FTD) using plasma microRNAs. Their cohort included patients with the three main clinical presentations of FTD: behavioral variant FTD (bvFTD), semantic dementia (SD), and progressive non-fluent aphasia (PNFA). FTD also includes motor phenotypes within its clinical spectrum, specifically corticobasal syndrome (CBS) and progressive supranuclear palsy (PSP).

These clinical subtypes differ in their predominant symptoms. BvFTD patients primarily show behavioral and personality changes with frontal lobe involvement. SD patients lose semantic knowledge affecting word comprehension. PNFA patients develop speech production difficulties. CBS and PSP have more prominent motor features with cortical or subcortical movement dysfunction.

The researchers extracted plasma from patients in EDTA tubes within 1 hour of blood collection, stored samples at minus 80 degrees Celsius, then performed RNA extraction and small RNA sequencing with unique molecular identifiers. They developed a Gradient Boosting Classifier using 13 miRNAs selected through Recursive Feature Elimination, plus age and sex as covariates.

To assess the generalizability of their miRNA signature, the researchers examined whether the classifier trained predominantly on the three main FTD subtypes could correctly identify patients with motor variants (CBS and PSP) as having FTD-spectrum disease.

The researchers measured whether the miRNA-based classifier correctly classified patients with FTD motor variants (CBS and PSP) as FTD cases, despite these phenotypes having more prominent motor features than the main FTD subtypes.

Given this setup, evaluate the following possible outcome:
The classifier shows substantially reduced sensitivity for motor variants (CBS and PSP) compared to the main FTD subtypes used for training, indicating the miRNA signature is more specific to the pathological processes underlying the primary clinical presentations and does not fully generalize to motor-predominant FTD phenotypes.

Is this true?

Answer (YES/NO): NO